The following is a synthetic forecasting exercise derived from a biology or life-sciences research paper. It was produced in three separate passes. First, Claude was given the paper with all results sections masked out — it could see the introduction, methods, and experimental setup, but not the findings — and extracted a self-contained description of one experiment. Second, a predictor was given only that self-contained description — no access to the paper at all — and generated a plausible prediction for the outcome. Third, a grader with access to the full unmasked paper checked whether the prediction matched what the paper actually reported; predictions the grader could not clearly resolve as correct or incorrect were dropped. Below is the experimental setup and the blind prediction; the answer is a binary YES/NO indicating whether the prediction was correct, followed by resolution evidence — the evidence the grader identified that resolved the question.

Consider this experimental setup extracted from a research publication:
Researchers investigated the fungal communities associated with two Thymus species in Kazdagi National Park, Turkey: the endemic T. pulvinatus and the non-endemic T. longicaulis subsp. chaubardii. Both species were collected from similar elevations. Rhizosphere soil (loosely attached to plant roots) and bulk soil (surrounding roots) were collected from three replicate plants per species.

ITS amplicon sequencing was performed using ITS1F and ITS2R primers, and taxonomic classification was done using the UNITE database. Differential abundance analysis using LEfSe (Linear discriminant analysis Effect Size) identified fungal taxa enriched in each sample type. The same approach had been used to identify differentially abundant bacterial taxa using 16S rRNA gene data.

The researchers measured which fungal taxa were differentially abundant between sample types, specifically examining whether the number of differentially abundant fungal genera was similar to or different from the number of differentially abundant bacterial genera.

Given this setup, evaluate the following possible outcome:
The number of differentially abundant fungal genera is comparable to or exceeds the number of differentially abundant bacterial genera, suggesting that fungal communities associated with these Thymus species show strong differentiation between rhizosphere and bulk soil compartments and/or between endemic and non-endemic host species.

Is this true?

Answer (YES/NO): NO